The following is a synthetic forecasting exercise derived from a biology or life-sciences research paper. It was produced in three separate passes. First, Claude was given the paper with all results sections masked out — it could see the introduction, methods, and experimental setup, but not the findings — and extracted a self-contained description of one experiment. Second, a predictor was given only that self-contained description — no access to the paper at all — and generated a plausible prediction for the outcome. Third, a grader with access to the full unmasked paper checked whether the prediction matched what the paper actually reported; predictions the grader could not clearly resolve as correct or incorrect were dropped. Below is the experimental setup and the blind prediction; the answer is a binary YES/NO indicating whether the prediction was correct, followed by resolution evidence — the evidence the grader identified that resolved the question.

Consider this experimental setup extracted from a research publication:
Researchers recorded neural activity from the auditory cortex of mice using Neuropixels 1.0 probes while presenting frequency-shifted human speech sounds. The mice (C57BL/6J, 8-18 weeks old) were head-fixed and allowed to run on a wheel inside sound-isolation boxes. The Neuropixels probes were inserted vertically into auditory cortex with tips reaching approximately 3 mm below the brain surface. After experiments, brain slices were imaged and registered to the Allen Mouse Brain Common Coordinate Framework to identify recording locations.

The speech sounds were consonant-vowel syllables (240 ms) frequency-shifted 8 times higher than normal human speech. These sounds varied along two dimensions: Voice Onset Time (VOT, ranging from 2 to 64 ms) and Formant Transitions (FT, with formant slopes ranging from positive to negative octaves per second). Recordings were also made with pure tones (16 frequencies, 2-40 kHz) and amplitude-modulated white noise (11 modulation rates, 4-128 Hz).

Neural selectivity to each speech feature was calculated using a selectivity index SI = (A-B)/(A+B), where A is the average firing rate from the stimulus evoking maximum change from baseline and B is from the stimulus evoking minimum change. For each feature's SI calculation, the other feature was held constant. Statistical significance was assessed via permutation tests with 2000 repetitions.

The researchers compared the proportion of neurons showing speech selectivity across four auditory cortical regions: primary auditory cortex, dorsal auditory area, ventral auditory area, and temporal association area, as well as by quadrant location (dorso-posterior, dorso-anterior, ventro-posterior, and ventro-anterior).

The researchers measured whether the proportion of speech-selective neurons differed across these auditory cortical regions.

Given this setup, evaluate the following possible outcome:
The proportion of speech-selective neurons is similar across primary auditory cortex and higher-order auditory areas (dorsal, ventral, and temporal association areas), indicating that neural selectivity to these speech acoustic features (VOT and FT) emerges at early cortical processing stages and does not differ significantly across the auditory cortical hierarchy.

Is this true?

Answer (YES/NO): YES